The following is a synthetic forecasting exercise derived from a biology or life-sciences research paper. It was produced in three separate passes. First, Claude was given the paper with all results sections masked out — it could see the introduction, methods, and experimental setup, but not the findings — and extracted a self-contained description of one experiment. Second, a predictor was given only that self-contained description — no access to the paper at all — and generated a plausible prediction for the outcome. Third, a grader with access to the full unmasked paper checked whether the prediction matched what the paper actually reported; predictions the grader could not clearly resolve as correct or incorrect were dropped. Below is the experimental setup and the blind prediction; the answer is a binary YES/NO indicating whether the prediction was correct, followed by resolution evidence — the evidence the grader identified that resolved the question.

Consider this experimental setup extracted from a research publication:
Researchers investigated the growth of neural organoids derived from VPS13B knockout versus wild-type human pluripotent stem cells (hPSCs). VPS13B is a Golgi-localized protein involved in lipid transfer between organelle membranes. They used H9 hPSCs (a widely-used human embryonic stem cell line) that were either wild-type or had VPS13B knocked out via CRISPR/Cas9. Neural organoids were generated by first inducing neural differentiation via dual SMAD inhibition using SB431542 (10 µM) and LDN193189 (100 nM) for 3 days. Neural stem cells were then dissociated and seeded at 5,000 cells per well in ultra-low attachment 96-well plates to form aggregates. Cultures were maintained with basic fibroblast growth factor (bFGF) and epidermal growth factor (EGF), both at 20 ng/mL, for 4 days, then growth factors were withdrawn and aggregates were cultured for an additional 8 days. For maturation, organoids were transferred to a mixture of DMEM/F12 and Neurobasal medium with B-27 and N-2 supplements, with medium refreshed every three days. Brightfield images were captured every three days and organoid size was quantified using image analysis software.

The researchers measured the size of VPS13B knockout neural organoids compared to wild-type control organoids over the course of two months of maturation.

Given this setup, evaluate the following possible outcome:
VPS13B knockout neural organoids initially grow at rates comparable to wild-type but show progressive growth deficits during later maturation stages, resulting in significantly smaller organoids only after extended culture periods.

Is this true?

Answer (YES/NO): YES